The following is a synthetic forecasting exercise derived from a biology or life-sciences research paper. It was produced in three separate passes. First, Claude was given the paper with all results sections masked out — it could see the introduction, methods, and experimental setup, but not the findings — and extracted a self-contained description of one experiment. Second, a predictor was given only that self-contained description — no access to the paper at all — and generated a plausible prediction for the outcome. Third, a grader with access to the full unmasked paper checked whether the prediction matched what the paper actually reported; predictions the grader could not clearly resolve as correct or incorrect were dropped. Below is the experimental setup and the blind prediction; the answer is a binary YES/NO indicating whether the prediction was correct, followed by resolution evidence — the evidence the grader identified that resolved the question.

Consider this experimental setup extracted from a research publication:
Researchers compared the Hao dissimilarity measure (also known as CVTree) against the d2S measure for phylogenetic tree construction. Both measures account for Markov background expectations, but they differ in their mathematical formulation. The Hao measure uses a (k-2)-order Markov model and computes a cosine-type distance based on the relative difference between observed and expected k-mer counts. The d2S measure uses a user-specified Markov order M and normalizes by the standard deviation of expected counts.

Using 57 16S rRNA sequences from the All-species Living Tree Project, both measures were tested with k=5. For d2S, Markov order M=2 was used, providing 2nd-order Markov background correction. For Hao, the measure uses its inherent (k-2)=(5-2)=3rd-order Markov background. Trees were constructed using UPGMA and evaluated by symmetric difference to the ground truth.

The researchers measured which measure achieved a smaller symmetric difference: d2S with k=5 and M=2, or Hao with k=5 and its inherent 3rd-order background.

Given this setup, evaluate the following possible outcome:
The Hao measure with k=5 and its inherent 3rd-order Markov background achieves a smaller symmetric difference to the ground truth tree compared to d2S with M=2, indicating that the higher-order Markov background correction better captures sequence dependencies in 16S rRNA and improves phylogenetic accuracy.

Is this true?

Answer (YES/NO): NO